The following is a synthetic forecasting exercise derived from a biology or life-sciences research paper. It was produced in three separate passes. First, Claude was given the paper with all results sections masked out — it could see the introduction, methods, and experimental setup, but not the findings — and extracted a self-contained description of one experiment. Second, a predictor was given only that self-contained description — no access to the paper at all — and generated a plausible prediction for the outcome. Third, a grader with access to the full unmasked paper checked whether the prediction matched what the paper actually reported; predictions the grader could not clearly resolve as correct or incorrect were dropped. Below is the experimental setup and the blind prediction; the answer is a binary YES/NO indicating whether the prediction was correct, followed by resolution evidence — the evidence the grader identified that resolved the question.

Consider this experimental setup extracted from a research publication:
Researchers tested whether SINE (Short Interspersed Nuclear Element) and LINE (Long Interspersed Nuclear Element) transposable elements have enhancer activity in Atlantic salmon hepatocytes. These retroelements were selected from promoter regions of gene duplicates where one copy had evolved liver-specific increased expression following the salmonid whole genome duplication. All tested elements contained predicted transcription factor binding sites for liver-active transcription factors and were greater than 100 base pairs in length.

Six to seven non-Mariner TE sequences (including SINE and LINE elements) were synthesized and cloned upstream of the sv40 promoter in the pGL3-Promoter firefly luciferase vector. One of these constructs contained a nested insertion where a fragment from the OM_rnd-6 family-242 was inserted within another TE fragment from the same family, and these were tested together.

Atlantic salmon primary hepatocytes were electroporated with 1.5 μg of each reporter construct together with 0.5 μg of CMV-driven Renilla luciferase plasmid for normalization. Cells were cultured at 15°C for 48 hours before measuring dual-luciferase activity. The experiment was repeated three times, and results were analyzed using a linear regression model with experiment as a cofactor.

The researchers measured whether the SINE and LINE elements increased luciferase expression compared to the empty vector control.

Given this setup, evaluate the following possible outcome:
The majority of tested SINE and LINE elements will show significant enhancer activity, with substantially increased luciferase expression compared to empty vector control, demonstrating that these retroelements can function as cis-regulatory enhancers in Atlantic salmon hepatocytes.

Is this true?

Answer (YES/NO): YES